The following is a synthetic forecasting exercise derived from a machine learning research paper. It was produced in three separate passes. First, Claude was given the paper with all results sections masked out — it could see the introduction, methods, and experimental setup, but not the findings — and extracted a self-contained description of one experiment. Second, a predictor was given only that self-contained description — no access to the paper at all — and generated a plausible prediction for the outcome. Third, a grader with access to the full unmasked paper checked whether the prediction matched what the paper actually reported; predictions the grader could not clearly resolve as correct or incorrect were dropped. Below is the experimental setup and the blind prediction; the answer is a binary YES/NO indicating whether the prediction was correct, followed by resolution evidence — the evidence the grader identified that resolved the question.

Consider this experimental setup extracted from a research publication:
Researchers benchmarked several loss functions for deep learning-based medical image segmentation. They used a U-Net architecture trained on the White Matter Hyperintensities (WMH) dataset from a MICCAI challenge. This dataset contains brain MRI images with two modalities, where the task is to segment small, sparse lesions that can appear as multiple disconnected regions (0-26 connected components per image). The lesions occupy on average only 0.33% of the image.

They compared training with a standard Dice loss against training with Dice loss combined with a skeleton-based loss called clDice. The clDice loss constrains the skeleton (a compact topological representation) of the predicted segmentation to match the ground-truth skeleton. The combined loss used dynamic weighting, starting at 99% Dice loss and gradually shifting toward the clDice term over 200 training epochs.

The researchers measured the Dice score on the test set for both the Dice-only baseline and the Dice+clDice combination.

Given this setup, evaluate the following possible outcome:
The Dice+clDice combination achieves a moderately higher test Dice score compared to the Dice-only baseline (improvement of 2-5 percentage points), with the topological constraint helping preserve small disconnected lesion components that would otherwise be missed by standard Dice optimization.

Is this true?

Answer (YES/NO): NO